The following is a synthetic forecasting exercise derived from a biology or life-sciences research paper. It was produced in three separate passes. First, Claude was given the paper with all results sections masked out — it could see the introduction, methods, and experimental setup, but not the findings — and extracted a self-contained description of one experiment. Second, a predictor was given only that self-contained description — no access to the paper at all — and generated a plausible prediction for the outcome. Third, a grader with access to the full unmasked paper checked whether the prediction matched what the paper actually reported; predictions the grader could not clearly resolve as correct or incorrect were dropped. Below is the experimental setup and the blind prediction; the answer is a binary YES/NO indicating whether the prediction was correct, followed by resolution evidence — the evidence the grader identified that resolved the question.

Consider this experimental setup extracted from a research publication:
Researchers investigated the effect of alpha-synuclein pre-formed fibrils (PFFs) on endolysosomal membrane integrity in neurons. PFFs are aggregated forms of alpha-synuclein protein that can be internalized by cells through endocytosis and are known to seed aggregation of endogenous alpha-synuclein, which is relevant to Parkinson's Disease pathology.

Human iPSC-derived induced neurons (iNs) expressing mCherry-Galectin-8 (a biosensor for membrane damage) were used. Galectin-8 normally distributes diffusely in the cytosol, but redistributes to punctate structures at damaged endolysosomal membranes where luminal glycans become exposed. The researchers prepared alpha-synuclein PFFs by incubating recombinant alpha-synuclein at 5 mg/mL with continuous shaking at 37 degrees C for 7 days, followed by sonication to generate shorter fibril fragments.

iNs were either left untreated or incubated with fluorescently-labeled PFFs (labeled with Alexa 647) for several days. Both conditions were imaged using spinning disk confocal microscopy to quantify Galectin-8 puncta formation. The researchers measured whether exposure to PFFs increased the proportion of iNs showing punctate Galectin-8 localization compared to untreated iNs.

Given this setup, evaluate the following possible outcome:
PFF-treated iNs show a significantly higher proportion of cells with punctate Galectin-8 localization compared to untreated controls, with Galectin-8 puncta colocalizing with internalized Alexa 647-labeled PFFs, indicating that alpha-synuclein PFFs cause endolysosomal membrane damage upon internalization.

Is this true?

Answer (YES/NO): NO